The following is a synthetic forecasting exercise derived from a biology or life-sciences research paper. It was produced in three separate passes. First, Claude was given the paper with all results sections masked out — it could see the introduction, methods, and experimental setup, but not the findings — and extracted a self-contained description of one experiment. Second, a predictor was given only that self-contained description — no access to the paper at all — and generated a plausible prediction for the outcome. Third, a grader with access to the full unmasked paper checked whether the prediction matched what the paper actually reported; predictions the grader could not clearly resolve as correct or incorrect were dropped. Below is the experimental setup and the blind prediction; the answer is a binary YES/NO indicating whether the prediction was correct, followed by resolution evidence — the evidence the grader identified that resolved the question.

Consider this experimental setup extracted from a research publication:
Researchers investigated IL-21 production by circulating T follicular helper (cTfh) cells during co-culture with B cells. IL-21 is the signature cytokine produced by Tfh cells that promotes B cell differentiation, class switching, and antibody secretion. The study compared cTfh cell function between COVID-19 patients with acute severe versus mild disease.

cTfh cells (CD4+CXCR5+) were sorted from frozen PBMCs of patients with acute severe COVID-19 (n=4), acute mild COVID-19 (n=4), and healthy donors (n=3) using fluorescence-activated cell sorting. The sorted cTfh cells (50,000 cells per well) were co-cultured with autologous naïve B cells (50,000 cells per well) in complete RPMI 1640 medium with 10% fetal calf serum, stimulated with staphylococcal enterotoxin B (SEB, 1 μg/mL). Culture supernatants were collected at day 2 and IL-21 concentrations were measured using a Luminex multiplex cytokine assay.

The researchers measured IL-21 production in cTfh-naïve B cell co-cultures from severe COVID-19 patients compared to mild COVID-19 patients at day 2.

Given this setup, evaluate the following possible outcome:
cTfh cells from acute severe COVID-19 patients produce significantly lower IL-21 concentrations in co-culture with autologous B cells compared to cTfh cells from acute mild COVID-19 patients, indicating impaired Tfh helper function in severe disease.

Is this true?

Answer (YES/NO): NO